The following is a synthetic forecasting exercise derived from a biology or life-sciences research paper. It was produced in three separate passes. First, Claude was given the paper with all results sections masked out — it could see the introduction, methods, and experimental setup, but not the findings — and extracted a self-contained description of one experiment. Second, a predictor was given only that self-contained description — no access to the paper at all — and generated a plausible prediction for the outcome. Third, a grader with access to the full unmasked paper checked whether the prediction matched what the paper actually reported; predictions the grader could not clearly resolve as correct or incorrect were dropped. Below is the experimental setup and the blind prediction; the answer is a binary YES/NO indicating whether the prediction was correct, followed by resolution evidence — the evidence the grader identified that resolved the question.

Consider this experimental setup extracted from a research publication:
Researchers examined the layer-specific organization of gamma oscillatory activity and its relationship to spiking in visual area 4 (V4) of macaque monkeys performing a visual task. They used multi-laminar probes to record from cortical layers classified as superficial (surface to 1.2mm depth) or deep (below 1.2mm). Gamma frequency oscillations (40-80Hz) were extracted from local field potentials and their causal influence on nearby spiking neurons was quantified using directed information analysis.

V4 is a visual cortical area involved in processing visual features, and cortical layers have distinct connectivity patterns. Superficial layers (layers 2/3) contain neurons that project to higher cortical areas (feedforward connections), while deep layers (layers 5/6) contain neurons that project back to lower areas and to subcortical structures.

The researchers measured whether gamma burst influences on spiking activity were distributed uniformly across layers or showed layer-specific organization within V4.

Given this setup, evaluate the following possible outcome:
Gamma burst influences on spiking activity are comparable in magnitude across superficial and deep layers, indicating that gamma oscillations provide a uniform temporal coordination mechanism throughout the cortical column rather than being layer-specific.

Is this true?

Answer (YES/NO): NO